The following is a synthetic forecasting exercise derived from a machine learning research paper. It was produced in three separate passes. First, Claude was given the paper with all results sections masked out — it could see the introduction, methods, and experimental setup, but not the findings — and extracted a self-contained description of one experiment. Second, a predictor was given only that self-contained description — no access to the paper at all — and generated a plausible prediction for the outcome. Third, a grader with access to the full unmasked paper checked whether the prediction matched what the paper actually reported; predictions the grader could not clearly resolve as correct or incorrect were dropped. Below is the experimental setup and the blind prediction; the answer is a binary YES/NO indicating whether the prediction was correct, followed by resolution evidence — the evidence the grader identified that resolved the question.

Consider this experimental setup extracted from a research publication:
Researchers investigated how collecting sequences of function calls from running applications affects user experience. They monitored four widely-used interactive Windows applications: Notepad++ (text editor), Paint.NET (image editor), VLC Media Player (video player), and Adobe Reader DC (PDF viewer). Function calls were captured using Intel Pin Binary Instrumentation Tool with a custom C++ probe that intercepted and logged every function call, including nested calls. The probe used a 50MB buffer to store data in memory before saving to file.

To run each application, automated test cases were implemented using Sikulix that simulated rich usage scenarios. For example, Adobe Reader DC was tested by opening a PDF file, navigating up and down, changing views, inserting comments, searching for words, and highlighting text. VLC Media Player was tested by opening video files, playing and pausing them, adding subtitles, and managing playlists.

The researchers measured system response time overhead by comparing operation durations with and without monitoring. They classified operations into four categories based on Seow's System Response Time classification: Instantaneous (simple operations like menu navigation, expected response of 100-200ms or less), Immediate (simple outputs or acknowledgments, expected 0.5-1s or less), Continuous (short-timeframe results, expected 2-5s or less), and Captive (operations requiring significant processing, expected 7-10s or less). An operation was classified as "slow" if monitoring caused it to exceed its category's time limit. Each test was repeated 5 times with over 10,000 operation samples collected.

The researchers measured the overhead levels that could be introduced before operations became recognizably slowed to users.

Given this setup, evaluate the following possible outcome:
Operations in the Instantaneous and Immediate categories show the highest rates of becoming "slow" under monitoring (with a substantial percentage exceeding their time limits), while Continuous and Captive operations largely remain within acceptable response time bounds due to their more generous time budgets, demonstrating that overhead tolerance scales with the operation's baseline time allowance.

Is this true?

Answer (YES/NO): NO